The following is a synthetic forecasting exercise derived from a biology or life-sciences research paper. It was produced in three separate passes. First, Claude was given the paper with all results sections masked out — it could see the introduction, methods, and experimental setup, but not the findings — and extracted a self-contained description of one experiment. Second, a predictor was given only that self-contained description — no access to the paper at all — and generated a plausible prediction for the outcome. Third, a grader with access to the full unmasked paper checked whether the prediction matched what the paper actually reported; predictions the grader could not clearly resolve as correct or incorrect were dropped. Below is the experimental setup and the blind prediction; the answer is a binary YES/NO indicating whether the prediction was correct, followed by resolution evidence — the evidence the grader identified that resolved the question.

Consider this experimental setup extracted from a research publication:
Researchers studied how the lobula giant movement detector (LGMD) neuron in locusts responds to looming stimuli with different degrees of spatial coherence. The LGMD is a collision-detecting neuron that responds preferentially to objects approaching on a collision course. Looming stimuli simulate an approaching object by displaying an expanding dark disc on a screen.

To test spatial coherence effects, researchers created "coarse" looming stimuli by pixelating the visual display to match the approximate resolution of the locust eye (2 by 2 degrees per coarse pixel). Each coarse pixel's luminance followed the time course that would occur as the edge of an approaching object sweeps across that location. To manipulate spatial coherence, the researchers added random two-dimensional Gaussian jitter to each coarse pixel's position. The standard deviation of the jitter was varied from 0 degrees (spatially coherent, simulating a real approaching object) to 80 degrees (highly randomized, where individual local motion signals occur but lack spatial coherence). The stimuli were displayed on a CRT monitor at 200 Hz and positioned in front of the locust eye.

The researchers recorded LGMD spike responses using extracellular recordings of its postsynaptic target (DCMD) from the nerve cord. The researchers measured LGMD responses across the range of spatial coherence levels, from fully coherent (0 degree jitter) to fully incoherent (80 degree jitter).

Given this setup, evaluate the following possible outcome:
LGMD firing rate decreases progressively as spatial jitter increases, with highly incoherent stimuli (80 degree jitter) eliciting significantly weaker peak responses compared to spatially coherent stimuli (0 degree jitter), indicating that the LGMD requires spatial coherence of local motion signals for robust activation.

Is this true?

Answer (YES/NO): YES